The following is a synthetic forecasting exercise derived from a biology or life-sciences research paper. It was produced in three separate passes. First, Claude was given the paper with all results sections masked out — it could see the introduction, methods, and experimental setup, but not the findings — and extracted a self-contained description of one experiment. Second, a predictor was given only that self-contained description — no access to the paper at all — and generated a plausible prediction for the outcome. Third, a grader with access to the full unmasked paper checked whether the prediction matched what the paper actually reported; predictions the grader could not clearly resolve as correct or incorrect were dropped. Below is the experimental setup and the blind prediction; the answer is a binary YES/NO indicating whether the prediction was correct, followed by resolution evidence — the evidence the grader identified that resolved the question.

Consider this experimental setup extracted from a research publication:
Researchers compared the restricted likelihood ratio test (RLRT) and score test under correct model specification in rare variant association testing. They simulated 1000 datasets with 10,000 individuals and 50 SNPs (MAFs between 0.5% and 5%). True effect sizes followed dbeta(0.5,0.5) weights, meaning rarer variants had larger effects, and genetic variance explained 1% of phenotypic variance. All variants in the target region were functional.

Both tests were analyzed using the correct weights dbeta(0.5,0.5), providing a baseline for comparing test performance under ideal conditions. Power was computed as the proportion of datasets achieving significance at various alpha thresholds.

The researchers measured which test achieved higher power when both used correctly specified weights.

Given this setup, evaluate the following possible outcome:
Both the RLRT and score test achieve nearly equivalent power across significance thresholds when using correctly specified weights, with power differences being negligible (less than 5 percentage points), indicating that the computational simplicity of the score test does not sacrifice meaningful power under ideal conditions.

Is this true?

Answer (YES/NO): YES